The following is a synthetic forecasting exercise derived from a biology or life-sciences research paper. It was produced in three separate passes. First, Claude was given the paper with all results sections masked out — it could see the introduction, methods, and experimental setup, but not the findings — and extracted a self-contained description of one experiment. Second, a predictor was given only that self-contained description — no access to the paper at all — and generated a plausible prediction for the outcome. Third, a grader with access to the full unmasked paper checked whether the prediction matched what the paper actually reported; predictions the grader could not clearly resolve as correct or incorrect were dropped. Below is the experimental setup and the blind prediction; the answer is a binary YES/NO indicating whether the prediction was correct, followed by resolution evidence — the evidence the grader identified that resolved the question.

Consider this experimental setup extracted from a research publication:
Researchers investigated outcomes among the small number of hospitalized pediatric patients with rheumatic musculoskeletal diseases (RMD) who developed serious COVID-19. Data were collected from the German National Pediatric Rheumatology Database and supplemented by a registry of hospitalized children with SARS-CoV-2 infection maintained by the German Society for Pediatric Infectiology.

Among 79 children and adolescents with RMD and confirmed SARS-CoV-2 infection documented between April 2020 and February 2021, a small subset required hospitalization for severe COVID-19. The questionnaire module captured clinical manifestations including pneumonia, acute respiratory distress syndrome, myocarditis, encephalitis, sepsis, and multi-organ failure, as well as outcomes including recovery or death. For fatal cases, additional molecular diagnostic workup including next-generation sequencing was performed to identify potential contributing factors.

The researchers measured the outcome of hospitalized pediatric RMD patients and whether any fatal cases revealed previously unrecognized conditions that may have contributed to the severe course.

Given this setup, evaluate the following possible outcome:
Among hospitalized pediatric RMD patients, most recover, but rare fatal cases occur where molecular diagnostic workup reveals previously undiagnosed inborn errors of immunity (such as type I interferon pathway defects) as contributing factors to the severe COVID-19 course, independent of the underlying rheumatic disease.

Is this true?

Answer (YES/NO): YES